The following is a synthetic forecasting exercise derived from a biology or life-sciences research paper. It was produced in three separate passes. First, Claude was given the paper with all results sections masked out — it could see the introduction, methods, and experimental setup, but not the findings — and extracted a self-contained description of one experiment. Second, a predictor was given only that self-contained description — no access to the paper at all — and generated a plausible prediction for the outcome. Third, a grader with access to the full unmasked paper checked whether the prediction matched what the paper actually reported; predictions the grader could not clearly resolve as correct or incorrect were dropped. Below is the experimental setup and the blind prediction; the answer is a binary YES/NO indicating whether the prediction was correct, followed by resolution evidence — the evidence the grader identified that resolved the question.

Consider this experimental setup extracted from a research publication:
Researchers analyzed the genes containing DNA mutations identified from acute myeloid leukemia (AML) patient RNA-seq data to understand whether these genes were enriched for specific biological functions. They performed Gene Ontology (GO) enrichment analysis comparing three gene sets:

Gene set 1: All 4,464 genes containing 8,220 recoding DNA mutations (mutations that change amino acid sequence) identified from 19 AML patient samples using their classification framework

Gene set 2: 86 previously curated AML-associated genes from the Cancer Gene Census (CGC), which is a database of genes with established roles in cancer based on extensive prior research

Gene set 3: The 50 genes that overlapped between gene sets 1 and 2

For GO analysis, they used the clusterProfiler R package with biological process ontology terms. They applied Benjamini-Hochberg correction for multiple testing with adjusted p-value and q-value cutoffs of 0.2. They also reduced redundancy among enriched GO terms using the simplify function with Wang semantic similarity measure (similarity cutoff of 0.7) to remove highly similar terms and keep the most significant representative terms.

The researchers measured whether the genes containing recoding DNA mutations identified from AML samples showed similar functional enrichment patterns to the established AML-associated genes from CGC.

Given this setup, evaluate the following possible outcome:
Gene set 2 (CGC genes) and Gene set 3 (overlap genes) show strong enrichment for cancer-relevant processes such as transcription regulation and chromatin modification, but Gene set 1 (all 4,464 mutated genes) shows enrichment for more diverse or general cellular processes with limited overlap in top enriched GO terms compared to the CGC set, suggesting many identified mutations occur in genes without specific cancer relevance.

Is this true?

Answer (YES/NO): NO